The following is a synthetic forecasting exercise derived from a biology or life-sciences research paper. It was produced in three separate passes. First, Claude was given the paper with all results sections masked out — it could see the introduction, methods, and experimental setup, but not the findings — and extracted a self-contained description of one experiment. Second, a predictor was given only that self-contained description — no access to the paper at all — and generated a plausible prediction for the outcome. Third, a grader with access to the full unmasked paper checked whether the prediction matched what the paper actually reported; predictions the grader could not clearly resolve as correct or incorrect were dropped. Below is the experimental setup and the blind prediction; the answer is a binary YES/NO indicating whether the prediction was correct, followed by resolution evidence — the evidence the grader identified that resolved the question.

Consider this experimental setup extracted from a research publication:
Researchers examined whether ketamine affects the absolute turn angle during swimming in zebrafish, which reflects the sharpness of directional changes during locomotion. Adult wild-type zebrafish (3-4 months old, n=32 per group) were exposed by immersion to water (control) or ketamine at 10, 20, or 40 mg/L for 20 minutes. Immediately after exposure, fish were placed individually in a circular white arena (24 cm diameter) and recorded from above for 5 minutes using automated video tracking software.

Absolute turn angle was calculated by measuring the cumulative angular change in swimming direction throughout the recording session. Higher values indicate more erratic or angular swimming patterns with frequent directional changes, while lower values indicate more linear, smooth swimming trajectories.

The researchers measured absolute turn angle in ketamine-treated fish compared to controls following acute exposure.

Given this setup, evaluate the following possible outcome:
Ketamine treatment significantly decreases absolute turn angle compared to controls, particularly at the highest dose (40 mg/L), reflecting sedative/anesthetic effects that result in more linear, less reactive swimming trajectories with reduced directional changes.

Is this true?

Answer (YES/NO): NO